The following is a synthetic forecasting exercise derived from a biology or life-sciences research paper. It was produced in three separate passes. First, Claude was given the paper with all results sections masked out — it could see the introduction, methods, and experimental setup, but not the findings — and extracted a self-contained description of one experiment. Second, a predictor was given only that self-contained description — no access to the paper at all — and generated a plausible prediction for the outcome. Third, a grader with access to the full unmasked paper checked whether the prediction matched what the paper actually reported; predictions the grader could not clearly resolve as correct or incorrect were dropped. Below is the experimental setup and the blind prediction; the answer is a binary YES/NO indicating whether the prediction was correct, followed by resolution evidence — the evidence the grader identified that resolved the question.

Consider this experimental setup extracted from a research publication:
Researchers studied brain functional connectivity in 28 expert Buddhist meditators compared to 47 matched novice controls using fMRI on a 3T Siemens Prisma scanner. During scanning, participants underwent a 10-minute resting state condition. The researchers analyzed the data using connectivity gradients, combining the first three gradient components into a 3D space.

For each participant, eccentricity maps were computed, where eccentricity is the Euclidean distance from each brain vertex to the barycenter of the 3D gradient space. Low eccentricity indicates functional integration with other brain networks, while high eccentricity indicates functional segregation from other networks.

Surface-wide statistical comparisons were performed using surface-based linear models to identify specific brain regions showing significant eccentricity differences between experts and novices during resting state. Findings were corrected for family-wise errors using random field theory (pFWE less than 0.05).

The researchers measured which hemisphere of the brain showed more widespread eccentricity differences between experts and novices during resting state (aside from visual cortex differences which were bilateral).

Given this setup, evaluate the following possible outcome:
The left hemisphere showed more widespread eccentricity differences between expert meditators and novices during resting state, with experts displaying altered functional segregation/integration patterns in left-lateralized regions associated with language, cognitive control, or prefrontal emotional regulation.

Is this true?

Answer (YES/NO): NO